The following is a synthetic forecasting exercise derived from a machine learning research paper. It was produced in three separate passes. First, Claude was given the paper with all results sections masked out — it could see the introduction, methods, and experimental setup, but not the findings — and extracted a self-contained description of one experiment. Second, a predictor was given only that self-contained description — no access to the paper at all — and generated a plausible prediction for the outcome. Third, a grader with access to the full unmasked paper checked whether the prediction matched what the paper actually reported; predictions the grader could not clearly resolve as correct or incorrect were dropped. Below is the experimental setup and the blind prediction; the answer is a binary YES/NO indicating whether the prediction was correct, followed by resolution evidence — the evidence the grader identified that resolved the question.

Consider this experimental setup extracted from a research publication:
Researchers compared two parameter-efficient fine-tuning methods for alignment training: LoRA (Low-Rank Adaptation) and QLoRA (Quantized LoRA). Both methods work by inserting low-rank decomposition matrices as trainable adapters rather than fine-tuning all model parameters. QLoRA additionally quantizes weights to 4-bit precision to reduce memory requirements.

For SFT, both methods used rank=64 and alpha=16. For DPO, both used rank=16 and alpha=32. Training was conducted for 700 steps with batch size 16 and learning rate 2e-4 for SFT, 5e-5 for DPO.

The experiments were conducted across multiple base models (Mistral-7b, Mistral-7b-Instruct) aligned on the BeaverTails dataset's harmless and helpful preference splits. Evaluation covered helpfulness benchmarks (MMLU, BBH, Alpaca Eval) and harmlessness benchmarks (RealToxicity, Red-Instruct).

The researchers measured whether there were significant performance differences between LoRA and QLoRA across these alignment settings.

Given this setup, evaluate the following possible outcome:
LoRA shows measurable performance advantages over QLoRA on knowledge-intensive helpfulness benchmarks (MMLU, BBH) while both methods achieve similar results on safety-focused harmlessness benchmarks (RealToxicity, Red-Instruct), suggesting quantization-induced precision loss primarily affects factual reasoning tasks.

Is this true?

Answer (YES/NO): NO